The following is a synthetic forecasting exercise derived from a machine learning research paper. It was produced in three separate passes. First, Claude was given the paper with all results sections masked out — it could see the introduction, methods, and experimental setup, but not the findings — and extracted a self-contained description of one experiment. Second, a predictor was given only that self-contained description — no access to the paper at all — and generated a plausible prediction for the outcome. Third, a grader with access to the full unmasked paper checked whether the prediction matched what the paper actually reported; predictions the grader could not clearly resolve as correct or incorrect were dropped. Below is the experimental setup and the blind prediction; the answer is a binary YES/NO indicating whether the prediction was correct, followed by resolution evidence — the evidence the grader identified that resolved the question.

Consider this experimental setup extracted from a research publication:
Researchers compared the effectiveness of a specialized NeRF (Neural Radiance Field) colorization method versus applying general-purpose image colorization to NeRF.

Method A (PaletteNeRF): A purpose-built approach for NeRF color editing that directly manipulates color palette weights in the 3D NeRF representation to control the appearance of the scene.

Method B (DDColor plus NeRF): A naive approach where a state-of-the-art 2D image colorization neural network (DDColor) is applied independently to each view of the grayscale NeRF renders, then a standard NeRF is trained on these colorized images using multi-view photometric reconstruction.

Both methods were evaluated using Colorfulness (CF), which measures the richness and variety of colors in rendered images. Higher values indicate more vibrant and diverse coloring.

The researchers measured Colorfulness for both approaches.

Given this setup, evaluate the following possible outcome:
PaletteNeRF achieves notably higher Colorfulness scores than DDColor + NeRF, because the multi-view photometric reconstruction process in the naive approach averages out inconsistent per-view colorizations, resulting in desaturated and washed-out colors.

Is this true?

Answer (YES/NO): NO